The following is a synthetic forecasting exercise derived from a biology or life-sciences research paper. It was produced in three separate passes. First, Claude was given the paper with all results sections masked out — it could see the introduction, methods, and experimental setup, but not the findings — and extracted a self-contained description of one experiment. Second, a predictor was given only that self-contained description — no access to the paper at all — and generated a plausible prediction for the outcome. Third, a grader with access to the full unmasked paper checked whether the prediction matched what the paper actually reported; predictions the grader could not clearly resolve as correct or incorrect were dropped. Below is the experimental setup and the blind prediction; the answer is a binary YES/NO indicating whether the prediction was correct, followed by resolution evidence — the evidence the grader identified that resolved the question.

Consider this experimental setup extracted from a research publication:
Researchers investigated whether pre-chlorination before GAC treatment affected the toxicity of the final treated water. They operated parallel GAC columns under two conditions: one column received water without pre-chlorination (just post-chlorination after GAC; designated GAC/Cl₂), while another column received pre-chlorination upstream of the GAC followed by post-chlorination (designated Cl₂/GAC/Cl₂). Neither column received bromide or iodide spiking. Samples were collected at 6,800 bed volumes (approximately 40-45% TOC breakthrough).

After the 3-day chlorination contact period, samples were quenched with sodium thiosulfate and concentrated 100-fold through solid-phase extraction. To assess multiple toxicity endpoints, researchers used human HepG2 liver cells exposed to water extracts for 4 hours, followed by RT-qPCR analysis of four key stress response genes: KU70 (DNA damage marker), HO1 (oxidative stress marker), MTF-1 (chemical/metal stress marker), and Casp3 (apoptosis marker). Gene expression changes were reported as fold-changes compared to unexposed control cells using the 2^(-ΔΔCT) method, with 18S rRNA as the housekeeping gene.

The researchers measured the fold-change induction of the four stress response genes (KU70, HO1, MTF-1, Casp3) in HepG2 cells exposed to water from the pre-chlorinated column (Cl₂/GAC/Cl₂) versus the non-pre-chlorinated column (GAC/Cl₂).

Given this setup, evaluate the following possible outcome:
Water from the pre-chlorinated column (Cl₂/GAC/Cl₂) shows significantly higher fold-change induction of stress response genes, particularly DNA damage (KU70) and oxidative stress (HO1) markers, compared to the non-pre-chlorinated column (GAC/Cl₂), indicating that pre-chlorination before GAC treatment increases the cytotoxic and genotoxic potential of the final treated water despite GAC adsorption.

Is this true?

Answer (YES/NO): NO